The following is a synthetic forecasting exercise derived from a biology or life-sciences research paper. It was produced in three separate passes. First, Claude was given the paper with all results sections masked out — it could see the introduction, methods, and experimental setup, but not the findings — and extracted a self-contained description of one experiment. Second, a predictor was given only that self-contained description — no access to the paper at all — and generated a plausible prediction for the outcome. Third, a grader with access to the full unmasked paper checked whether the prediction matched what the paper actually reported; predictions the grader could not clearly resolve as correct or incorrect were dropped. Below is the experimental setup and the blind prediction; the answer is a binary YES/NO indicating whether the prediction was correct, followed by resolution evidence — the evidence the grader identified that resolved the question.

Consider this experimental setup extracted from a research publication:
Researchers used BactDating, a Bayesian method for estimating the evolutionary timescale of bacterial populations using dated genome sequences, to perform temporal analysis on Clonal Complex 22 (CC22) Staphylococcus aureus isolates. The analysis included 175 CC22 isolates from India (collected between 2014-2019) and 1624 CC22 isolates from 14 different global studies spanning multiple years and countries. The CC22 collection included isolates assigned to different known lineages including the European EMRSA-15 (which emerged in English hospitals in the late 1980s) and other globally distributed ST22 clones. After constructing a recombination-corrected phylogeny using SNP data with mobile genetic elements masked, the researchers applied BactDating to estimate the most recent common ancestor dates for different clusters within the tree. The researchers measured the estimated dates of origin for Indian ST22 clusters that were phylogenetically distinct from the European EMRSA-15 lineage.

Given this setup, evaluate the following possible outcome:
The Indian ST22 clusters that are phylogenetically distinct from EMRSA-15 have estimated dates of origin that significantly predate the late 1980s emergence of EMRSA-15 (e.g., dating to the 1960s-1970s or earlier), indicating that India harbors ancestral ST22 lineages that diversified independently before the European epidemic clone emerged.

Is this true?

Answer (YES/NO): NO